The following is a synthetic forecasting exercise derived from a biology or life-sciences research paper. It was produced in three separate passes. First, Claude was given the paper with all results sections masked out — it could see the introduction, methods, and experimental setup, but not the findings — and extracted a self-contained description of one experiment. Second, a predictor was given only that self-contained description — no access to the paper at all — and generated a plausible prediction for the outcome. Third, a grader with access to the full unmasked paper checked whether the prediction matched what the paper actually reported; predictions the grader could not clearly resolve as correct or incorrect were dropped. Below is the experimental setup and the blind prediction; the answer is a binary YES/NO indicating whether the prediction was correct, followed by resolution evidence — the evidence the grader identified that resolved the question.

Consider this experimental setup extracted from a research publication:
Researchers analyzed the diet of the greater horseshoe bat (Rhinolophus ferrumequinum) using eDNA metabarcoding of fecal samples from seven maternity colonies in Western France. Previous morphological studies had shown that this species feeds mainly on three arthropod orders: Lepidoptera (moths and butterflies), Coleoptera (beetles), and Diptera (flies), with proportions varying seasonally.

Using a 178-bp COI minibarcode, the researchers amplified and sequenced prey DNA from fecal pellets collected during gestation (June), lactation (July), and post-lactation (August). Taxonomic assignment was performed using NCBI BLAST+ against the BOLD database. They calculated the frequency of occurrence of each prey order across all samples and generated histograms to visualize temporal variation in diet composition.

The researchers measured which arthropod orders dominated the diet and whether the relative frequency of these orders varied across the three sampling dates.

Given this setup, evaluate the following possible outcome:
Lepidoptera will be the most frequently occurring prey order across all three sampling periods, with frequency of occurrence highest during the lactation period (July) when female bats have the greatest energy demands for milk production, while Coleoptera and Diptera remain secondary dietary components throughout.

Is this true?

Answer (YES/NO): NO